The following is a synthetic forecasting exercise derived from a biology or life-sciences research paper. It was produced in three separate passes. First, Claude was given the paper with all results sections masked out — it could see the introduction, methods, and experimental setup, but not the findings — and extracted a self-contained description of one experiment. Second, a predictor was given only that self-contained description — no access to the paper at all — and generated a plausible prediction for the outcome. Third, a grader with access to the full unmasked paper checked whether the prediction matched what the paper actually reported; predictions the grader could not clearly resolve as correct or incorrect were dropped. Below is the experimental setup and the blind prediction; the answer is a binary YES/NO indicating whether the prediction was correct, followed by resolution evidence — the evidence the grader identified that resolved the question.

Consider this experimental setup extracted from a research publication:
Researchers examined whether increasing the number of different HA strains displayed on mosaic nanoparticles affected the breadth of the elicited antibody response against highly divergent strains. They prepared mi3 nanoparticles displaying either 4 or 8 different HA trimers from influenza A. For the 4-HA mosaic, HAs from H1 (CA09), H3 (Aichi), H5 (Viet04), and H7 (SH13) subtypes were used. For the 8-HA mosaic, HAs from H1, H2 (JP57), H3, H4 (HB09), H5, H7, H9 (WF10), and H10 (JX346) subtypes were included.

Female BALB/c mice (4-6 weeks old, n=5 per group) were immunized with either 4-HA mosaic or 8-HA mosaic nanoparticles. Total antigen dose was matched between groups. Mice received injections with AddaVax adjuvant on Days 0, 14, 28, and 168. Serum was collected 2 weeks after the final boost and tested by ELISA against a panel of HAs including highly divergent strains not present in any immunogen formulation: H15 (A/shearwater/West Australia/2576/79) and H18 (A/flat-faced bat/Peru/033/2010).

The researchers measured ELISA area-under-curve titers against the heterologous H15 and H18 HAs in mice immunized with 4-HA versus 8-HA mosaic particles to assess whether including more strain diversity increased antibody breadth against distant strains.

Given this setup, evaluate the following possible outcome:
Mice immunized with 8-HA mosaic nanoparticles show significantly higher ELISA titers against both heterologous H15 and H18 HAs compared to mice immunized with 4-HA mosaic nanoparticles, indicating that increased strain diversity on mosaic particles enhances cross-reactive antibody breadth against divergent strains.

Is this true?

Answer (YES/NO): NO